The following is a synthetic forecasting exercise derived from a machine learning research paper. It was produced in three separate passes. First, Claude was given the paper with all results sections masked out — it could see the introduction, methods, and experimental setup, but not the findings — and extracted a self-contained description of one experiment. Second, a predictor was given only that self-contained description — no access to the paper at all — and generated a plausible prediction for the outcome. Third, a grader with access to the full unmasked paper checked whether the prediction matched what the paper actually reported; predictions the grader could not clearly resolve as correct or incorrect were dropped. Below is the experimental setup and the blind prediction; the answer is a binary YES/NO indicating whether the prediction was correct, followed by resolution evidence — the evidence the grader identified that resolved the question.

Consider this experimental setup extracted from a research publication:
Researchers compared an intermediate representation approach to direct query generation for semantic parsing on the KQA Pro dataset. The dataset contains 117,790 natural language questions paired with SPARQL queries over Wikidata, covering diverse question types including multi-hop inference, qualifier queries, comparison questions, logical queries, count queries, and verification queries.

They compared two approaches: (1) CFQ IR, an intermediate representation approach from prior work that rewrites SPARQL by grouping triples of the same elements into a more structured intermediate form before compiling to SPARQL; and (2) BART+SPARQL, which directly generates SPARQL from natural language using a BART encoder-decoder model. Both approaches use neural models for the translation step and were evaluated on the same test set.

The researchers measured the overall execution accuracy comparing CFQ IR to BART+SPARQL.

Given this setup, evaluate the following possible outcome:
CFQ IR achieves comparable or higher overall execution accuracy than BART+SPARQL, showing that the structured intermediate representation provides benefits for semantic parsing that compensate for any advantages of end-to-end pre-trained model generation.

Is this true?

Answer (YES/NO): NO